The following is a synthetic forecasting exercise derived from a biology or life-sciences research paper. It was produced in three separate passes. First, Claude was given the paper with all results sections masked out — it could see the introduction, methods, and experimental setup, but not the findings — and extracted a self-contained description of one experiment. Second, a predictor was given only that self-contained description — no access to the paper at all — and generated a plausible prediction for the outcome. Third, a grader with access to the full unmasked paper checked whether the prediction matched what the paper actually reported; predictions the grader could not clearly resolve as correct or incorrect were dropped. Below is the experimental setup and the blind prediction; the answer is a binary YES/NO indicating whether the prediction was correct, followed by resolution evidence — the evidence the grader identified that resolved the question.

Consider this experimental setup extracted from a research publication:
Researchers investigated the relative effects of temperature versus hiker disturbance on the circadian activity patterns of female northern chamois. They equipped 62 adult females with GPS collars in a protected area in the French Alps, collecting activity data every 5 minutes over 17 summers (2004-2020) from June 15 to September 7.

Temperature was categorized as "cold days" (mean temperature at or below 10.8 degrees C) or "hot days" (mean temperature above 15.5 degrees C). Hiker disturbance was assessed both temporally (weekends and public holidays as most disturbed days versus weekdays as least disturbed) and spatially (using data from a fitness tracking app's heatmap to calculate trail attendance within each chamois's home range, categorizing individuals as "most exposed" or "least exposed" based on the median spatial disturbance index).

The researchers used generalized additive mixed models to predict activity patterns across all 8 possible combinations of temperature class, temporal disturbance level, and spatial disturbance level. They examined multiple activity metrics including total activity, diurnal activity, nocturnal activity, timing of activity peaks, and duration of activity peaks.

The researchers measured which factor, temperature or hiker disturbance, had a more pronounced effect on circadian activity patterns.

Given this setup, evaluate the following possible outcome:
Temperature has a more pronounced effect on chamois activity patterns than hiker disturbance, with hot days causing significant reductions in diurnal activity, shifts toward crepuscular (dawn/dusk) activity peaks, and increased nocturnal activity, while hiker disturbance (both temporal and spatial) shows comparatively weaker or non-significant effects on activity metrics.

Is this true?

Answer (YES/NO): YES